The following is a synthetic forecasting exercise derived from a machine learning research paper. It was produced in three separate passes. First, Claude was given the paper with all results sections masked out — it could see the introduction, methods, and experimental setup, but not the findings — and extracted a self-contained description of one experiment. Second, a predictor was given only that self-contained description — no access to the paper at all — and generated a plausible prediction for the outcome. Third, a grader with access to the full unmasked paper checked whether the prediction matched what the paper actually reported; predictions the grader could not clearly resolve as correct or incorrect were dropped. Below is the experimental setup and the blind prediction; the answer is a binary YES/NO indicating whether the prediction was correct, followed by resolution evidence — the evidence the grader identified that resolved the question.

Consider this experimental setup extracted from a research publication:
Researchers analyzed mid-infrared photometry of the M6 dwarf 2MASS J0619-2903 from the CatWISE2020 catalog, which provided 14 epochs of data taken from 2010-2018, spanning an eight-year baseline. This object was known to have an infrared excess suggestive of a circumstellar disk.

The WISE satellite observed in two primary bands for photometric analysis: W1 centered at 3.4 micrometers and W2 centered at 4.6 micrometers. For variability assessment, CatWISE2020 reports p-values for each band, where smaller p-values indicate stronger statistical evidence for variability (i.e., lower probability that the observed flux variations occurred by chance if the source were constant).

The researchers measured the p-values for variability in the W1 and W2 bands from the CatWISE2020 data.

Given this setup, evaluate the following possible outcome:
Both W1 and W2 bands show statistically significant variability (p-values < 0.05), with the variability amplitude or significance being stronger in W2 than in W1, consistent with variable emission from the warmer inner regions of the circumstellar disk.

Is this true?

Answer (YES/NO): YES